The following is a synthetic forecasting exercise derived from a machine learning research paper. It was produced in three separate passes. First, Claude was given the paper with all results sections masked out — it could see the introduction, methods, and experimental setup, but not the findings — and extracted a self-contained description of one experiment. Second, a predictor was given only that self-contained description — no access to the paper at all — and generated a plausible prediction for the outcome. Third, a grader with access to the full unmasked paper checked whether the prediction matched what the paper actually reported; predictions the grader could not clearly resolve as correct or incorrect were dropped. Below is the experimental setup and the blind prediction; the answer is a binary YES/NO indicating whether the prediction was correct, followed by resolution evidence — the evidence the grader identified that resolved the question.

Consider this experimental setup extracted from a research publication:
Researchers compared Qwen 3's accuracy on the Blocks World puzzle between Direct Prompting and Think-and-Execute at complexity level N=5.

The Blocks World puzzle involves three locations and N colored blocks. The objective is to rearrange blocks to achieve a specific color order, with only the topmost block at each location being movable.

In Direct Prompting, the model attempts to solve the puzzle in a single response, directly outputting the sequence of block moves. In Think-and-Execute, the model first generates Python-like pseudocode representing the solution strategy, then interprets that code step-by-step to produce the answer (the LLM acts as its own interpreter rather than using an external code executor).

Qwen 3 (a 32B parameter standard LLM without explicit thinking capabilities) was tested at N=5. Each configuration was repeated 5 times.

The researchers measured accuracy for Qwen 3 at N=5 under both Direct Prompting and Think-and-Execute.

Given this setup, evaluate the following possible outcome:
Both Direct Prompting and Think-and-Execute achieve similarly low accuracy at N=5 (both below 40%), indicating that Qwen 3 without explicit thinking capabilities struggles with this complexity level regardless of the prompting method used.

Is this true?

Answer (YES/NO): NO